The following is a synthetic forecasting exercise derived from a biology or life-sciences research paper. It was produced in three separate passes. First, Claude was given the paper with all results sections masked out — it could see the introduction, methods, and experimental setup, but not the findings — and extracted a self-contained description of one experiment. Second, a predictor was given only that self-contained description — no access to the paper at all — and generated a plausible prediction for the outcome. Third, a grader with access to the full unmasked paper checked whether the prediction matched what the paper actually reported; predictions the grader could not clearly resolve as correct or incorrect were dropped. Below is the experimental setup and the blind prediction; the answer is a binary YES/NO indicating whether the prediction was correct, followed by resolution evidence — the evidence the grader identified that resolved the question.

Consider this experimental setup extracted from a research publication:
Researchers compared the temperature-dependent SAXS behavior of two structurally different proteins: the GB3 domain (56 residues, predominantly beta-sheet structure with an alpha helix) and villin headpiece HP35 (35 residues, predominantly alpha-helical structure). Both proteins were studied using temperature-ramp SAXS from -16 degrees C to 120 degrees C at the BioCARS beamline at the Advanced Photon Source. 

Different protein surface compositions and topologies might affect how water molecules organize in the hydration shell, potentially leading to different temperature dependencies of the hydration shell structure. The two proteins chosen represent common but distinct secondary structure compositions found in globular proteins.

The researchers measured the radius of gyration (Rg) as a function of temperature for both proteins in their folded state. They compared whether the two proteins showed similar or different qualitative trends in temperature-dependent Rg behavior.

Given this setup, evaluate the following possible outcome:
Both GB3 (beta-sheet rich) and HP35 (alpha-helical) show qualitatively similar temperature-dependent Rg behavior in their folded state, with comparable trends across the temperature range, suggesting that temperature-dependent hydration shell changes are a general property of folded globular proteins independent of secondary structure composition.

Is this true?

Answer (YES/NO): YES